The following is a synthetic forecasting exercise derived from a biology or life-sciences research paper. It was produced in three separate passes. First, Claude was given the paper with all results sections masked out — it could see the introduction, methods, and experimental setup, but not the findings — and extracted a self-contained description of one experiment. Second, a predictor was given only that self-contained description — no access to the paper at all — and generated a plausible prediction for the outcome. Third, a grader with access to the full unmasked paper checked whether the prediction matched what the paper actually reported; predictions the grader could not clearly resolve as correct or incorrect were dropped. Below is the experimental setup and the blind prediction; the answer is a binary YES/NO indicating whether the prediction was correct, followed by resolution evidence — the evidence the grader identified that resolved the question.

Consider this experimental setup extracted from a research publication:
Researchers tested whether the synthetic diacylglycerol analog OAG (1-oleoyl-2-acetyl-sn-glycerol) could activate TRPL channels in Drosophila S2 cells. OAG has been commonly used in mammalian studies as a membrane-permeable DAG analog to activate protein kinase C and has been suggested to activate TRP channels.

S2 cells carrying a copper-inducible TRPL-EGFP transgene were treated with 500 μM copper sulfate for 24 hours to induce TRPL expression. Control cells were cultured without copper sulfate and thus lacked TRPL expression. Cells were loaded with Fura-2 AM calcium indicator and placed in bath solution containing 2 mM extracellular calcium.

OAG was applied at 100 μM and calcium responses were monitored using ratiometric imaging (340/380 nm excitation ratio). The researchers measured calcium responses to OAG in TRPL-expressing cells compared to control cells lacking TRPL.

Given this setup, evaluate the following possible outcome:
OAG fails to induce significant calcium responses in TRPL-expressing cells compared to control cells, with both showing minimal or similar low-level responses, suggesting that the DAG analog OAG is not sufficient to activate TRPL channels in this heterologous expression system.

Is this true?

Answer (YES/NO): YES